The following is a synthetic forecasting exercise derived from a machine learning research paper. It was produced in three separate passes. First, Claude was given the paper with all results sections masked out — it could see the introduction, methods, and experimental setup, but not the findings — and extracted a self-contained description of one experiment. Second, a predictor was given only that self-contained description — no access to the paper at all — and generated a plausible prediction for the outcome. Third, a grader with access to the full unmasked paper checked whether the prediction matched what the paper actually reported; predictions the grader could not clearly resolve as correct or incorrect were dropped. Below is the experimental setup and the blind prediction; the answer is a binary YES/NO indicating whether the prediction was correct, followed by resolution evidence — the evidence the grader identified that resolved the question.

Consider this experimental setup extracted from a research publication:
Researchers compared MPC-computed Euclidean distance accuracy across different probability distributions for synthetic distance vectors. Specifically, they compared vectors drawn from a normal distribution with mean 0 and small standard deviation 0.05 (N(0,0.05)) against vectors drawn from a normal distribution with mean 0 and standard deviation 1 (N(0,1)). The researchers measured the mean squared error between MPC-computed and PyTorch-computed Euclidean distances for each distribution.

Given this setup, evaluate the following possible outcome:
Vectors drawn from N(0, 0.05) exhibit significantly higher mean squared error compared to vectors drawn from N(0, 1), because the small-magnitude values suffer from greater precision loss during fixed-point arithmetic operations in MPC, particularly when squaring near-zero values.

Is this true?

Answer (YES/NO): NO